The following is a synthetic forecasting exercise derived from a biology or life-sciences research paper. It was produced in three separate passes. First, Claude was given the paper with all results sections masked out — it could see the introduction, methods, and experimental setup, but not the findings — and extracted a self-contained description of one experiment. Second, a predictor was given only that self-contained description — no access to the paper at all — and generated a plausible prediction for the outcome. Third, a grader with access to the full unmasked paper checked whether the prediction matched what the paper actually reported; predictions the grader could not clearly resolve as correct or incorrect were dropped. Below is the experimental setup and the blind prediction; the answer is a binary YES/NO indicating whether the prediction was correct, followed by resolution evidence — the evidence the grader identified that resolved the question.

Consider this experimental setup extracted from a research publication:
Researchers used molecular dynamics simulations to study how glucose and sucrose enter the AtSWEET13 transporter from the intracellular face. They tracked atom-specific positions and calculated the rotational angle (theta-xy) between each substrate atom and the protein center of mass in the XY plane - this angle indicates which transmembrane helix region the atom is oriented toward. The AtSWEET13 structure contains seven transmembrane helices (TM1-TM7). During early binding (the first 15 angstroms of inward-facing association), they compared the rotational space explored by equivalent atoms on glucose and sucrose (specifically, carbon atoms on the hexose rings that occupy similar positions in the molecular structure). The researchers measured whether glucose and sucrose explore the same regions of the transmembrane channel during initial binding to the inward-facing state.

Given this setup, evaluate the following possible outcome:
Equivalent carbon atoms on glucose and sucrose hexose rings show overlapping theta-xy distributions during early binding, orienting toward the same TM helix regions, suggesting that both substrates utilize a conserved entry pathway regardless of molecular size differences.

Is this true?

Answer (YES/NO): NO